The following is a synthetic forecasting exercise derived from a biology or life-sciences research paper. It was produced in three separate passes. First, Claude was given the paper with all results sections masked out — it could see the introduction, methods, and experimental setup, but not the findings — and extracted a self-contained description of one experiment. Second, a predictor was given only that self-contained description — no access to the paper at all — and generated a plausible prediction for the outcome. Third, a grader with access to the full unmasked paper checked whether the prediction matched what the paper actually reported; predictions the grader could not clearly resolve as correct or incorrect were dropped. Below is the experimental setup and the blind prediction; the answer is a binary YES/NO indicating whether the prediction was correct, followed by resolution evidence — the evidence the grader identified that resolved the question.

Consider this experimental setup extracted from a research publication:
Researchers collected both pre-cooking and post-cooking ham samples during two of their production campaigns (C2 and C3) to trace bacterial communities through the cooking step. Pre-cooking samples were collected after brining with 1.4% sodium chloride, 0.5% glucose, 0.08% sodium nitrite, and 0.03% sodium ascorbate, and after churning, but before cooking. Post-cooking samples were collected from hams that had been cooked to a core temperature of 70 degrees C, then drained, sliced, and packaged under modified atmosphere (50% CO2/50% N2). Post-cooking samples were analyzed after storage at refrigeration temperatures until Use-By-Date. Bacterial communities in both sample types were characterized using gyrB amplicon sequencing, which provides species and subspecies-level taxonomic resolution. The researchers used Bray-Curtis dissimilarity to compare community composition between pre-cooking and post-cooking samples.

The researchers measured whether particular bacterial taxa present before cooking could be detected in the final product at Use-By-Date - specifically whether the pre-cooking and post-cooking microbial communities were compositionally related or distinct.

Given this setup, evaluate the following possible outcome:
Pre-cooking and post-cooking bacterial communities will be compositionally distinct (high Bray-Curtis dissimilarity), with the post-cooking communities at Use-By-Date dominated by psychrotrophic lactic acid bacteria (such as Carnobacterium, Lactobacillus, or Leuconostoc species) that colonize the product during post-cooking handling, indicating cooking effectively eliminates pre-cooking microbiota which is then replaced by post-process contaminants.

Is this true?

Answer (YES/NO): NO